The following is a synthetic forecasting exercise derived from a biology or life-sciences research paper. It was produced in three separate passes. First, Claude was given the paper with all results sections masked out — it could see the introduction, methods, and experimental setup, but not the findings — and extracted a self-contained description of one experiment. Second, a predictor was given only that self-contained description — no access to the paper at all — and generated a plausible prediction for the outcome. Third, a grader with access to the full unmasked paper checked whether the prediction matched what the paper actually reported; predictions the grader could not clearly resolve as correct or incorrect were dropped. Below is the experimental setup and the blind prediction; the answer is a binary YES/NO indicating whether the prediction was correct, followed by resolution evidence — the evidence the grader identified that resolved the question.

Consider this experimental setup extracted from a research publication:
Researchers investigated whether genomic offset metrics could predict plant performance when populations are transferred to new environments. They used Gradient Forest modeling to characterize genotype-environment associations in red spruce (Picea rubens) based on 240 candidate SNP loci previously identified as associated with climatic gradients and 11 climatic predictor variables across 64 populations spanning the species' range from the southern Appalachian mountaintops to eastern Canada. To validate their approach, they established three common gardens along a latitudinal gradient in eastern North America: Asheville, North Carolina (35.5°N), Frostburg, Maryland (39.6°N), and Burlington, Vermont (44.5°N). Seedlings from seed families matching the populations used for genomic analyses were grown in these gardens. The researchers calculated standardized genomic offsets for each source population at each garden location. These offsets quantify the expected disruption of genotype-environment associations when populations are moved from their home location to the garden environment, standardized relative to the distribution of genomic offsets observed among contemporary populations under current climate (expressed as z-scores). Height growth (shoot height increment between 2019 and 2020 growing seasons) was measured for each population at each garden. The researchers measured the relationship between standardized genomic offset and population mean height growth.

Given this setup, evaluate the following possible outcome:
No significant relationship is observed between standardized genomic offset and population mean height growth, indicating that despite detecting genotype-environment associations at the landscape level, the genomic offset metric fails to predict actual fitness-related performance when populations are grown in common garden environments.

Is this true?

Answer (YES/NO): NO